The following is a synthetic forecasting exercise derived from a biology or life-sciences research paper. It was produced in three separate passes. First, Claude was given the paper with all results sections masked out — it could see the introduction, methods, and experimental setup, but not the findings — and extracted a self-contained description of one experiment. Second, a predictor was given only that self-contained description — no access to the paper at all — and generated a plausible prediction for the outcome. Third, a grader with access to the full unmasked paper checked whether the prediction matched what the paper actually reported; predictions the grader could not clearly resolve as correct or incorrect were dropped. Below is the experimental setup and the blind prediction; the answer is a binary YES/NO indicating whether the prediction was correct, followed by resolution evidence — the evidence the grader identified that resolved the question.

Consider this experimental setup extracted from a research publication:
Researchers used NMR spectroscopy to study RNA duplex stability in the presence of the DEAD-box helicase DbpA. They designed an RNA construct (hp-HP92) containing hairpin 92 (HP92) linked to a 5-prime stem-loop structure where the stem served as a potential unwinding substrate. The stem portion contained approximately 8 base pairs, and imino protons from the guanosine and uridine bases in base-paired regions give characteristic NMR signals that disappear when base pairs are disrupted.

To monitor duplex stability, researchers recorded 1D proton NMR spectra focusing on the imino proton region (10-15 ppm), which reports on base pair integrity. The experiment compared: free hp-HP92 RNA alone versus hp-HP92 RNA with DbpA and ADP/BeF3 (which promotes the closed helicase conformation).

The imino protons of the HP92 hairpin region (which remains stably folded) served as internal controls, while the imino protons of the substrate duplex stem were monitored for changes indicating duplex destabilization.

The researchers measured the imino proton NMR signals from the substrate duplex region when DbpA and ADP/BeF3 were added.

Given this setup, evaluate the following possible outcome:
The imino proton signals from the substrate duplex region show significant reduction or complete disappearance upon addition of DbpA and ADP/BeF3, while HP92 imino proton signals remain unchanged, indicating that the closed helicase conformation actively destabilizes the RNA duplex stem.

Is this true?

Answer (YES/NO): NO